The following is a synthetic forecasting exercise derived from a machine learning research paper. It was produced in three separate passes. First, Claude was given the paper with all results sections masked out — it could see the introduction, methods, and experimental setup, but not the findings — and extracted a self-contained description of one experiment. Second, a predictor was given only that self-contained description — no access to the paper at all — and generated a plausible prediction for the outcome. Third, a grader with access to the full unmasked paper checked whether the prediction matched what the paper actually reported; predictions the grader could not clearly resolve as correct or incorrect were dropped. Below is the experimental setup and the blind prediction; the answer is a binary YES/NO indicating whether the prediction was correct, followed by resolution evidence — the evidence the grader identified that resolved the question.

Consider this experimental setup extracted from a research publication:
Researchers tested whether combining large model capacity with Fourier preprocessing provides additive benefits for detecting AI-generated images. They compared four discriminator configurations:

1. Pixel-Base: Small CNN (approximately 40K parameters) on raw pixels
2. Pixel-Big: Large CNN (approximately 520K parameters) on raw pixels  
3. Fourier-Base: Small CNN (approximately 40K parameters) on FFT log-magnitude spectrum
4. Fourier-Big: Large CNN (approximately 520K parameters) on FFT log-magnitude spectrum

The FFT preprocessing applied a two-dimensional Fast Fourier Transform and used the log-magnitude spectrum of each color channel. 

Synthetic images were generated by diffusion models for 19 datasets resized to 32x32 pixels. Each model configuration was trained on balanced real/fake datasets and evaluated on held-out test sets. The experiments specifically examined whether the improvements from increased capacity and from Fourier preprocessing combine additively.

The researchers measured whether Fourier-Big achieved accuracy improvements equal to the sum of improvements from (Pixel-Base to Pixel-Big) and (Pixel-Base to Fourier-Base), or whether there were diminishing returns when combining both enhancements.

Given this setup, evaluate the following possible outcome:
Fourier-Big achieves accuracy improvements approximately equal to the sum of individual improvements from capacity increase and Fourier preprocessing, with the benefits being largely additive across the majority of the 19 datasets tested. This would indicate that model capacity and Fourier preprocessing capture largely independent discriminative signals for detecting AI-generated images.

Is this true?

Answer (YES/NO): NO